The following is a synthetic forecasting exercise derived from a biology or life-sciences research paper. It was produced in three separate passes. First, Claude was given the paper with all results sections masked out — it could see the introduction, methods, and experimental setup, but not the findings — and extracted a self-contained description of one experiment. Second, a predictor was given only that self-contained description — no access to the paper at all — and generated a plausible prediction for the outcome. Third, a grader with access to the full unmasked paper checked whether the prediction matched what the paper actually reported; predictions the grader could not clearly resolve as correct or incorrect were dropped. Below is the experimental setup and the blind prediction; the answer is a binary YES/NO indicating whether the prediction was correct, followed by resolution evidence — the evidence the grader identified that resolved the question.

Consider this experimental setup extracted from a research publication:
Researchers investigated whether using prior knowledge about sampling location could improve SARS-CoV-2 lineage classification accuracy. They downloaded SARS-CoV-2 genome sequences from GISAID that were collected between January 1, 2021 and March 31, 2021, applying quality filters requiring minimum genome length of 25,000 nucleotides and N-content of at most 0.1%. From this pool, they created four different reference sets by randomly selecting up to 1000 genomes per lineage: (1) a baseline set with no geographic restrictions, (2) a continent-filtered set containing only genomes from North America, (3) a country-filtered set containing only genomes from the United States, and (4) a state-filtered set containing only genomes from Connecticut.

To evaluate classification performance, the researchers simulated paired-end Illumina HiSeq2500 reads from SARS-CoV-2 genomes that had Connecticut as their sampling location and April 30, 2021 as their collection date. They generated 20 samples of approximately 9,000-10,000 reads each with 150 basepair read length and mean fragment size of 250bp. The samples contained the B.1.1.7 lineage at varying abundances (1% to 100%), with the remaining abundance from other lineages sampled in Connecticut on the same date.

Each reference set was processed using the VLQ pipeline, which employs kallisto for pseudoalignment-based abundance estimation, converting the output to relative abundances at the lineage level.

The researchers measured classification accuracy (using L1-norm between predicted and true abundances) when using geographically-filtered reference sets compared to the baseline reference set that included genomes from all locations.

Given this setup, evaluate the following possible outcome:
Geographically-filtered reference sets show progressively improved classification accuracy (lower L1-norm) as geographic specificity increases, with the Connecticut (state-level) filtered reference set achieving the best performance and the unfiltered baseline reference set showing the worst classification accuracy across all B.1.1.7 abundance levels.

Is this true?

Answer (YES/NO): YES